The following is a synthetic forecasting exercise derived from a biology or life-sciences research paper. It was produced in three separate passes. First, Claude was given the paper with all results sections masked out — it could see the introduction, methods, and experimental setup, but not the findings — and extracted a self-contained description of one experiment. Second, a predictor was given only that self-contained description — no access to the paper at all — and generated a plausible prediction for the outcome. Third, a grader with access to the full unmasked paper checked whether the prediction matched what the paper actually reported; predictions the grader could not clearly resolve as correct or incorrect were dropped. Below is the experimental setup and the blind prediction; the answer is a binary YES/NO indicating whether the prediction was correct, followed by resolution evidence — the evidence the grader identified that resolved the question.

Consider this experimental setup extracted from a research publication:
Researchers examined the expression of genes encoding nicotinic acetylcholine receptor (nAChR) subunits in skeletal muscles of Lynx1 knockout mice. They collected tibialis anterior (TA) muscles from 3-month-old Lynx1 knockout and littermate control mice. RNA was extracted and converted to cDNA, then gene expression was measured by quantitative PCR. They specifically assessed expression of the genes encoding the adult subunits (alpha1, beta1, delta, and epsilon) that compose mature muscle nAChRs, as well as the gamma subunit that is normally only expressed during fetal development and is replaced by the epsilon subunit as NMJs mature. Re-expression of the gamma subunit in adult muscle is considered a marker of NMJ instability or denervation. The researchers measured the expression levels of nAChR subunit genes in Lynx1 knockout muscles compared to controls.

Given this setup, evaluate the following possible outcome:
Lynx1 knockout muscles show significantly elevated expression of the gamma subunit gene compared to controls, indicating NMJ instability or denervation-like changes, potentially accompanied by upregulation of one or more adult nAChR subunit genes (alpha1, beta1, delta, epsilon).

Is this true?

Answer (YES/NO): YES